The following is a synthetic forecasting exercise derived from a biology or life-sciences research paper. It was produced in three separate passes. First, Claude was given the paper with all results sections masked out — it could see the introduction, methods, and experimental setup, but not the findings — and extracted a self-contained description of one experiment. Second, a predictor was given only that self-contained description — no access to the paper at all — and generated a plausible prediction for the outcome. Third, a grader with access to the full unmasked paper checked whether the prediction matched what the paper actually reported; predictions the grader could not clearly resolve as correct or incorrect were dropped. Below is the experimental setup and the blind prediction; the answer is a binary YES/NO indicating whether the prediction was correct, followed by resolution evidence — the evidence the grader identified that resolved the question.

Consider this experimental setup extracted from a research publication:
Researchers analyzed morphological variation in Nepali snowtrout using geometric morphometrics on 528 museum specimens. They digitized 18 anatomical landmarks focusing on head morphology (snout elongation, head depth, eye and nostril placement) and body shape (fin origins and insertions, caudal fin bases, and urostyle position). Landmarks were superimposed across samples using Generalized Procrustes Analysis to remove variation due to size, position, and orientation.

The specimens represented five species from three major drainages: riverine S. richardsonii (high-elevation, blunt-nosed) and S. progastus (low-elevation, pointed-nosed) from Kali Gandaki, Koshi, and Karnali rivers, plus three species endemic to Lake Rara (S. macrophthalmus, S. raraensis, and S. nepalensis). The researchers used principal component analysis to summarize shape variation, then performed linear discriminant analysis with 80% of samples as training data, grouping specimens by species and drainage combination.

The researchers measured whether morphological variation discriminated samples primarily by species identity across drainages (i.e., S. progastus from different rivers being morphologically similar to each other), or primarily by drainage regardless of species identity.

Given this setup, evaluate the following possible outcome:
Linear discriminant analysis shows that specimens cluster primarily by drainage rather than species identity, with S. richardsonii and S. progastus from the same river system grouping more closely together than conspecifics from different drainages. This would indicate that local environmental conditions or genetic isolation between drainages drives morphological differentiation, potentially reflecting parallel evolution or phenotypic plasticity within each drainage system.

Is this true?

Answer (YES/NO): NO